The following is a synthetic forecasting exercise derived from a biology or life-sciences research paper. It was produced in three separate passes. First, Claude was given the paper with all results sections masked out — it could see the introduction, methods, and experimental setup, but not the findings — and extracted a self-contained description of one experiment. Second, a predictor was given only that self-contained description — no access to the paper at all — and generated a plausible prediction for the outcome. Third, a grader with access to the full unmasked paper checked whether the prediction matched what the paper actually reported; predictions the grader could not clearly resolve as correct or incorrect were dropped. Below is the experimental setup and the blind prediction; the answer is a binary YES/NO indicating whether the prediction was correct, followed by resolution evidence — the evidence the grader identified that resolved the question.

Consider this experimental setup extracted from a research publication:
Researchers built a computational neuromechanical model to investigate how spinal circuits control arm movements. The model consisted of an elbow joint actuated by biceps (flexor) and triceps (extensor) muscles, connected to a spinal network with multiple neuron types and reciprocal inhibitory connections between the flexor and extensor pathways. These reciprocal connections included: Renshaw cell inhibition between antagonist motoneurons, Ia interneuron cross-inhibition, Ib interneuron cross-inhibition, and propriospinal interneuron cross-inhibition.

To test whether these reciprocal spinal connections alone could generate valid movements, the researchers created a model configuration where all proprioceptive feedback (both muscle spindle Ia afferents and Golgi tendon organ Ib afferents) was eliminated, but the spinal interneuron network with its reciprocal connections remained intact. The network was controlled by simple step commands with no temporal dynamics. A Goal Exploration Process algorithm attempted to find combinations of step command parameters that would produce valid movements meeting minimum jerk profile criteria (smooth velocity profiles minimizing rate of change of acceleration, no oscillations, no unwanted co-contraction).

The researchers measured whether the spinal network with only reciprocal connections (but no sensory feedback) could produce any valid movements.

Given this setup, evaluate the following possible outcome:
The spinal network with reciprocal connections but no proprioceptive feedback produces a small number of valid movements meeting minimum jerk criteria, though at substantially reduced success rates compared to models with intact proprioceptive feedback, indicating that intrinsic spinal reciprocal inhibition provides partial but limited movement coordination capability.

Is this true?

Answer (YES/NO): NO